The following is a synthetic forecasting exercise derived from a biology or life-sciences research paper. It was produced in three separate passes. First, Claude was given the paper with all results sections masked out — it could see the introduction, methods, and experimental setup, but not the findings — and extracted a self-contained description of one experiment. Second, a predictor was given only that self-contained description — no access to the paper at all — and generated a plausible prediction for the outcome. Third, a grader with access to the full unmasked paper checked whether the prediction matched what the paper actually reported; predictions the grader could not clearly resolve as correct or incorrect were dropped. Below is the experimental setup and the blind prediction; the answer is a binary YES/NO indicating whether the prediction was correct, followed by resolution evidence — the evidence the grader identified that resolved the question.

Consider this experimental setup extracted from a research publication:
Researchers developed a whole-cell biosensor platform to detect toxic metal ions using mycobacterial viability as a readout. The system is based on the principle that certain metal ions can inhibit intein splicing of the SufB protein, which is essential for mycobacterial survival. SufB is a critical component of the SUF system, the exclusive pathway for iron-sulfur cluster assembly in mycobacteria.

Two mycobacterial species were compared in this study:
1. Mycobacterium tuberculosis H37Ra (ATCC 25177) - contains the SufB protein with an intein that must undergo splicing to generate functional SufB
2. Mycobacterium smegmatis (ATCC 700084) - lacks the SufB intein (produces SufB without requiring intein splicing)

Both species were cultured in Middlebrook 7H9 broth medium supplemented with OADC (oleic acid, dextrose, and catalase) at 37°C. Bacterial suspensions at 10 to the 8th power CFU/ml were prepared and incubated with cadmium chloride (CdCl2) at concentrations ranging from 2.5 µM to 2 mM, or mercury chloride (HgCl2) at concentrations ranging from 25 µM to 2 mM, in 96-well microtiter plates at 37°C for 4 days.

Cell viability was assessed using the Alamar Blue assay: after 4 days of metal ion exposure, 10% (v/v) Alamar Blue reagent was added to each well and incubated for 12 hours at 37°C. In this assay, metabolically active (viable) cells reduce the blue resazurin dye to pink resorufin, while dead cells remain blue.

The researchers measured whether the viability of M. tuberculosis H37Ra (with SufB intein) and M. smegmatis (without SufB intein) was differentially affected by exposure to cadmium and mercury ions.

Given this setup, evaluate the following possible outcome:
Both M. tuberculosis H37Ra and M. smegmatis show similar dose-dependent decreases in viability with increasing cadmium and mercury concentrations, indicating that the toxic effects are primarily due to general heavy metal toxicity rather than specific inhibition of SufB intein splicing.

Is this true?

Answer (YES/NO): NO